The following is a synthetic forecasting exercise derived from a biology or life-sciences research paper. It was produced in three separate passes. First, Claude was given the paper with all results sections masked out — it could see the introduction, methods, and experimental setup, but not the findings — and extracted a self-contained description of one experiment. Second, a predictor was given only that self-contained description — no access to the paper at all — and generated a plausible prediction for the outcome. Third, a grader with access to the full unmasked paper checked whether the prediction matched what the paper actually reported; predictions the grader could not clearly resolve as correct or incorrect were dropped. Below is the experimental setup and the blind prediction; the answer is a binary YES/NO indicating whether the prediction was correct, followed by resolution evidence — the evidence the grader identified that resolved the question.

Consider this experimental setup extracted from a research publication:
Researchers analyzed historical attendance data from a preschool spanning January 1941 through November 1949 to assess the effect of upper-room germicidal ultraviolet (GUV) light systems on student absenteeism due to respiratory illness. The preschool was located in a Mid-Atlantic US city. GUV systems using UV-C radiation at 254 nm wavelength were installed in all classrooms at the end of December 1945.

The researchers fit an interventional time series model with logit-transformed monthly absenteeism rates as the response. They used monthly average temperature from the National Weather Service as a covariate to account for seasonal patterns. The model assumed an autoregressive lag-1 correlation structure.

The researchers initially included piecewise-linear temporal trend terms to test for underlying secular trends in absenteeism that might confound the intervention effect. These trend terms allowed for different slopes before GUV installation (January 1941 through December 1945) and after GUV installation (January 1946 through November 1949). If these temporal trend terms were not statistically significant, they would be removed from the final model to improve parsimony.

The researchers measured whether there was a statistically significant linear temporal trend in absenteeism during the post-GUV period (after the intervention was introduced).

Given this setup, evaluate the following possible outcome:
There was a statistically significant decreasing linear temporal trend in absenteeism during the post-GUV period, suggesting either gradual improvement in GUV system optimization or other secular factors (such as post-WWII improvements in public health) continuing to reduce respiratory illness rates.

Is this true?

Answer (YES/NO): NO